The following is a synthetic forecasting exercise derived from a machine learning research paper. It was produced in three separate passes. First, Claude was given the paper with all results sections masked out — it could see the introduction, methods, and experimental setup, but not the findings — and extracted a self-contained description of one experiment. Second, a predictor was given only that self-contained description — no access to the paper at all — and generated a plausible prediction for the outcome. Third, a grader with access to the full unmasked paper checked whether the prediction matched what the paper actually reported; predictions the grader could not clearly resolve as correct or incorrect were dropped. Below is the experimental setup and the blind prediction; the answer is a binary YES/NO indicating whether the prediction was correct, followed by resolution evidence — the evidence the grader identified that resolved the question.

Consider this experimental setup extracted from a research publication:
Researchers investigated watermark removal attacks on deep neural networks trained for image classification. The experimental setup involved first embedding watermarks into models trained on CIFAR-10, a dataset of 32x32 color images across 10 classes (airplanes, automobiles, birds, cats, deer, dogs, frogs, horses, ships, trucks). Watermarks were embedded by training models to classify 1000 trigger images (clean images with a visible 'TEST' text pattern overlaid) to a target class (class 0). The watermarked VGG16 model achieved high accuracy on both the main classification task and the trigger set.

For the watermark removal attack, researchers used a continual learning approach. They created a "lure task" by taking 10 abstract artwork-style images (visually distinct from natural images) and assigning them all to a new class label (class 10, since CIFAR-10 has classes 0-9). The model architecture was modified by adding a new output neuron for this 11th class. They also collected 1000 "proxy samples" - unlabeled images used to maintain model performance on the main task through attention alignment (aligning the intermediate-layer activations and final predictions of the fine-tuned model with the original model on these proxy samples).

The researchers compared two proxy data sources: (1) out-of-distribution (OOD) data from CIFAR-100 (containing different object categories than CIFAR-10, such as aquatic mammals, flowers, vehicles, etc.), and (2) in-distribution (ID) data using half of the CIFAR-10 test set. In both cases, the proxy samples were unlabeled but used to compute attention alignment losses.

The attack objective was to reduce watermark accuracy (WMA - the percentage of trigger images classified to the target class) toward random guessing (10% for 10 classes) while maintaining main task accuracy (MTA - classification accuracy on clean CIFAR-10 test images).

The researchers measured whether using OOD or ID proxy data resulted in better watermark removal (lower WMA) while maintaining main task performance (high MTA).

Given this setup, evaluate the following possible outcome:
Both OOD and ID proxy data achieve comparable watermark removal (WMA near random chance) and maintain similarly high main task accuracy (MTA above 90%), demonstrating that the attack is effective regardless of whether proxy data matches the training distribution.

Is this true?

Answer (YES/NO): YES